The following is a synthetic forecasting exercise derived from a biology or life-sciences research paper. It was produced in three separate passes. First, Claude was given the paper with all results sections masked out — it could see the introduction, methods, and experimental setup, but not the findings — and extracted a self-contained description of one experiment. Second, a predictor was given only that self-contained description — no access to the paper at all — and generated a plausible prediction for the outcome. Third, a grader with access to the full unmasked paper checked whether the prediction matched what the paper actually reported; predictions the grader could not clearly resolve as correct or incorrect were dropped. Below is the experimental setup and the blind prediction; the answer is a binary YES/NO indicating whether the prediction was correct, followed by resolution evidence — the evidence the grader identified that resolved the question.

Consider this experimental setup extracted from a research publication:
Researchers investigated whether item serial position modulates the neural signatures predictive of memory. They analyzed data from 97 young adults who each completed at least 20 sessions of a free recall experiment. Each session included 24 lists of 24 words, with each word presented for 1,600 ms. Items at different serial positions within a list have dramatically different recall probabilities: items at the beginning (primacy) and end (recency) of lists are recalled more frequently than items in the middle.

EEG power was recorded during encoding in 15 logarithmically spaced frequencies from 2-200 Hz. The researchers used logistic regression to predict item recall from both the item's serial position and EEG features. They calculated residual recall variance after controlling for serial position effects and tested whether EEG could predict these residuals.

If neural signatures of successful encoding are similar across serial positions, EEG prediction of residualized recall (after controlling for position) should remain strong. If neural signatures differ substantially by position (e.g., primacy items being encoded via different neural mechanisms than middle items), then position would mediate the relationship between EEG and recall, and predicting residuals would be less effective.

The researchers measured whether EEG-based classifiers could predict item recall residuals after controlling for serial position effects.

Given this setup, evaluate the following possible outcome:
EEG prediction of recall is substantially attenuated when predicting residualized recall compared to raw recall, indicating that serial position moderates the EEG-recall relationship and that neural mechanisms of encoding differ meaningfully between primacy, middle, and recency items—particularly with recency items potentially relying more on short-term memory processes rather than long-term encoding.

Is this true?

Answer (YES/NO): NO